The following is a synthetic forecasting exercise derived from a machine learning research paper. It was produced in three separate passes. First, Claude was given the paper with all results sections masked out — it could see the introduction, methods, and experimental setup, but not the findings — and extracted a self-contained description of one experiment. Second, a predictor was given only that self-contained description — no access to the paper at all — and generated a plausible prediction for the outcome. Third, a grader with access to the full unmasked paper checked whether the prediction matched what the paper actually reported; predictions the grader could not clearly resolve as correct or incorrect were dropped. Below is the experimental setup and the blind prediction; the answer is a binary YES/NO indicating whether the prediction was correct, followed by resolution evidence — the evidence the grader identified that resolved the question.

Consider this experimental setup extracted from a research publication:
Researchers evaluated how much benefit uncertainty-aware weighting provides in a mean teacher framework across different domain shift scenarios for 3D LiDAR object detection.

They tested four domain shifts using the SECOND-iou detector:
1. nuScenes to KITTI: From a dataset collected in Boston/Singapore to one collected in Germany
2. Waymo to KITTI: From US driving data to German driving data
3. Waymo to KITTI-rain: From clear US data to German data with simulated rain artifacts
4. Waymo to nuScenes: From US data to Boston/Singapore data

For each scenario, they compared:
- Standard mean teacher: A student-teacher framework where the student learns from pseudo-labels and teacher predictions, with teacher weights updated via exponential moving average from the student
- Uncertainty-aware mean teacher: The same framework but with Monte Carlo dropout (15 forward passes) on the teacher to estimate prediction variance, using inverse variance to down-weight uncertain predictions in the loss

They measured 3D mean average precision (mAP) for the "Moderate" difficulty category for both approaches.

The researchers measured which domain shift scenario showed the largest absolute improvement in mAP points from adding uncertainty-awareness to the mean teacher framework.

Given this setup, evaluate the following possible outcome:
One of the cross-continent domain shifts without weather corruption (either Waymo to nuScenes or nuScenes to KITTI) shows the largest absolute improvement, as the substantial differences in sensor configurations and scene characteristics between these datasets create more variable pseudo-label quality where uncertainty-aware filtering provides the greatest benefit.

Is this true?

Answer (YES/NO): NO